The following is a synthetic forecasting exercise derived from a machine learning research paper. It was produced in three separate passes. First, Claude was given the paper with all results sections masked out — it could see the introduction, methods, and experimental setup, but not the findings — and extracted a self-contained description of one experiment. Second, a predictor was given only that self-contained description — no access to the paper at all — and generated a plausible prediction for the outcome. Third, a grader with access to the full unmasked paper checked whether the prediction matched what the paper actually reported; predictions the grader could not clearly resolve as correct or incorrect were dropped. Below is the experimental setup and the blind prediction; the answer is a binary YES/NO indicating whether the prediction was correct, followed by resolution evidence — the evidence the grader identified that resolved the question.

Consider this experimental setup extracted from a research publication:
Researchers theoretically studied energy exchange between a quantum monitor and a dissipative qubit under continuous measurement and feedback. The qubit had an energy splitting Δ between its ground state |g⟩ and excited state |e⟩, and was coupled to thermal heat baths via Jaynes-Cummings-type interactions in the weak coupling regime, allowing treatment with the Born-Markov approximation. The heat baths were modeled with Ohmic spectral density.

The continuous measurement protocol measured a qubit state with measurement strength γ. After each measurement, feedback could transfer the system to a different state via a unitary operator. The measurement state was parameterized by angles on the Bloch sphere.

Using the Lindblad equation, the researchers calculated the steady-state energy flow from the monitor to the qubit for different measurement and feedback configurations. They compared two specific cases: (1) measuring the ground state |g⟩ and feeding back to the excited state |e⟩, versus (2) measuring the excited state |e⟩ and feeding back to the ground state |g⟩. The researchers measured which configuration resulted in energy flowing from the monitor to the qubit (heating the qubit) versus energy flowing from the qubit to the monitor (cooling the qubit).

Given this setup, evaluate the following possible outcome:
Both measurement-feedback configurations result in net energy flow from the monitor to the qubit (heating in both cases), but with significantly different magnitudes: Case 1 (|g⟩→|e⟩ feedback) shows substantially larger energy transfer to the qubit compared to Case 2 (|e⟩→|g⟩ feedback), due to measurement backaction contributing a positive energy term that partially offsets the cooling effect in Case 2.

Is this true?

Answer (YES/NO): NO